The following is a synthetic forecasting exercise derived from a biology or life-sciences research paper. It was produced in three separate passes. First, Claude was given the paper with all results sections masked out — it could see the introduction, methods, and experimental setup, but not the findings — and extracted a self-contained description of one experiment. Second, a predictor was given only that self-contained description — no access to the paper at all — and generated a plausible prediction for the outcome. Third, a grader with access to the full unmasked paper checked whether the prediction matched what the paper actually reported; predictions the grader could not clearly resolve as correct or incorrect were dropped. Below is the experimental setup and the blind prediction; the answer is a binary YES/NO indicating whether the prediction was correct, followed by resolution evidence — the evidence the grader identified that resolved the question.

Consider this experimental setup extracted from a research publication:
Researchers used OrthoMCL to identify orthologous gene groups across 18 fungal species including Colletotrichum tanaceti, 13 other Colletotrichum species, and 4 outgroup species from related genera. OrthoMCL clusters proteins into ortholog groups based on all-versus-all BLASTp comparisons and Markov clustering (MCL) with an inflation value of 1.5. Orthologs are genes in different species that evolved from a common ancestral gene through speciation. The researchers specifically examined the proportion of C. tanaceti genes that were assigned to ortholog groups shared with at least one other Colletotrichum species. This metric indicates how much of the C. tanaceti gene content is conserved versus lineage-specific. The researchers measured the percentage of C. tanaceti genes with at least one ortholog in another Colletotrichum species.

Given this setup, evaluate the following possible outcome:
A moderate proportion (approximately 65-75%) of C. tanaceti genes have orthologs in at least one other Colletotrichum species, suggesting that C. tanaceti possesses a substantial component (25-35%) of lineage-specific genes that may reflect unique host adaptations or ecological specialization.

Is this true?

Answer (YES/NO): NO